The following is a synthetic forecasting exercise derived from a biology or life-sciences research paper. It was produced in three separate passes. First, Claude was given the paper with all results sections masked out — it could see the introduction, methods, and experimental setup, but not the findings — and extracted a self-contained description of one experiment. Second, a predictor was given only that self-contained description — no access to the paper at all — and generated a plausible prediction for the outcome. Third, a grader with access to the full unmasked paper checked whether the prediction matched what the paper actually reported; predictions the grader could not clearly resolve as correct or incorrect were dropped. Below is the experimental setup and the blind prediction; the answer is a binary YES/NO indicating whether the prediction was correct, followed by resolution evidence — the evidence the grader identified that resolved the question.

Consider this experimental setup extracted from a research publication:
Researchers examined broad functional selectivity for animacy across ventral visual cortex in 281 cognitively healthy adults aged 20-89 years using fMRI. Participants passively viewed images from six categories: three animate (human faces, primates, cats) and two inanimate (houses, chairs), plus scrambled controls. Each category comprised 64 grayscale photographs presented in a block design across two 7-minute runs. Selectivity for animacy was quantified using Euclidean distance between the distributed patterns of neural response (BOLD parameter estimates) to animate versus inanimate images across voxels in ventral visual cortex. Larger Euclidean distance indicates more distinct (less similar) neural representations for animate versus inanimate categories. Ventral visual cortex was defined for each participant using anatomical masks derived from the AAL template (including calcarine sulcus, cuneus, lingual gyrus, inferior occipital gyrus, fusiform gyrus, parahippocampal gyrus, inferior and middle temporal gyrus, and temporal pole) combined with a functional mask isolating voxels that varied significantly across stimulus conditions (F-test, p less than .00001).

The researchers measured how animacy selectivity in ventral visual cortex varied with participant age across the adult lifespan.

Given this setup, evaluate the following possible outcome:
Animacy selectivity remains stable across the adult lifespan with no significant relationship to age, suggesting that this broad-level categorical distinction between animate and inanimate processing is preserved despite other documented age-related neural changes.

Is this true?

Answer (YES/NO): NO